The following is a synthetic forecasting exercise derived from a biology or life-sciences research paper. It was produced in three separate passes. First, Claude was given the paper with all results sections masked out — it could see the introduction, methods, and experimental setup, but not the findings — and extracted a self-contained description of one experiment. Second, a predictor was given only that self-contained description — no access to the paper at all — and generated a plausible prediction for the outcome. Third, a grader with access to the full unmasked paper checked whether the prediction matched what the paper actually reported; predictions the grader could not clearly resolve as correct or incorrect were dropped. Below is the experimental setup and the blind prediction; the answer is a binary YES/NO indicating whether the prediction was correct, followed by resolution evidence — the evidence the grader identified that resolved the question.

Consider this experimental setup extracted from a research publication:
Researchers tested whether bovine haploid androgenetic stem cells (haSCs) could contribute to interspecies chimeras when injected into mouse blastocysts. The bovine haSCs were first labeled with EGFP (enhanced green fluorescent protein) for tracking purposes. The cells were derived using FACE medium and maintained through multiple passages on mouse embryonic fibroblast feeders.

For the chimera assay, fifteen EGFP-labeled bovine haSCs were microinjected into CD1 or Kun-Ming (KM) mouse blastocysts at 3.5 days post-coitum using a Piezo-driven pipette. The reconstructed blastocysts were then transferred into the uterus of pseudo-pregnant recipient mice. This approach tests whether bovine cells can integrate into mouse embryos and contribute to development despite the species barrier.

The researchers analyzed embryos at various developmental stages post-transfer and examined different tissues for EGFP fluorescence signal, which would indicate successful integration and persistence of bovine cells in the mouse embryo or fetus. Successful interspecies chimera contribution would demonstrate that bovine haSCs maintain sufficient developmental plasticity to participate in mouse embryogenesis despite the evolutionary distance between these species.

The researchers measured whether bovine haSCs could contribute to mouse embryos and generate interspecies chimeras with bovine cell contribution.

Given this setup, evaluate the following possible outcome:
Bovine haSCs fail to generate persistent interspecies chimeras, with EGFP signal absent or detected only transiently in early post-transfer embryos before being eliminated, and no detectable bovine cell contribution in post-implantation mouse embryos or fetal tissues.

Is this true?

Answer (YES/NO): NO